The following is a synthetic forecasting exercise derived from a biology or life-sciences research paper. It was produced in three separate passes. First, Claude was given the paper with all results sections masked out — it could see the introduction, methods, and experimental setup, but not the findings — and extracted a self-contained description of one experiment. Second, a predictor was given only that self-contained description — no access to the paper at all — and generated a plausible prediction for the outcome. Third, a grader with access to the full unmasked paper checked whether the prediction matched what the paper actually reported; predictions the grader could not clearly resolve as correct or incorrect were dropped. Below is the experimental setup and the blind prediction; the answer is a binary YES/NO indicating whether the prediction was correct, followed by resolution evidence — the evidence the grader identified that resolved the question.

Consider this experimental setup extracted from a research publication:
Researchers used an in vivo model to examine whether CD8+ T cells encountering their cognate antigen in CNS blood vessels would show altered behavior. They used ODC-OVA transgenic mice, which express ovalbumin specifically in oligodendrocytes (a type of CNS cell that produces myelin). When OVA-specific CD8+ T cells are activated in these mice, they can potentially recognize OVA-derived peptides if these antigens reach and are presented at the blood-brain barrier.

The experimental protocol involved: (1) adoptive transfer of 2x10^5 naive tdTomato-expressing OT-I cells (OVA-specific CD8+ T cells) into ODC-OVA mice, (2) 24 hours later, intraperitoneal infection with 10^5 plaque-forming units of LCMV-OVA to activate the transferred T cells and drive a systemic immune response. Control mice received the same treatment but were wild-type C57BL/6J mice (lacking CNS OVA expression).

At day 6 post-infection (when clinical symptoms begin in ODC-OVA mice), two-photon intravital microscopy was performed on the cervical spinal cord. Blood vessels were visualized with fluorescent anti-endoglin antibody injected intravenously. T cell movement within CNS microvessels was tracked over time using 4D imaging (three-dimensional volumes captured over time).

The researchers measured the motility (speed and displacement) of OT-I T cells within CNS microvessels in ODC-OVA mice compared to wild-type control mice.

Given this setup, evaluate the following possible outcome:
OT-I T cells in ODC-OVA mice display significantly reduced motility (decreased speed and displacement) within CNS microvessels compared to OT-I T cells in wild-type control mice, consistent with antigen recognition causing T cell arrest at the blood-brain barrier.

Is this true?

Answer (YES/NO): YES